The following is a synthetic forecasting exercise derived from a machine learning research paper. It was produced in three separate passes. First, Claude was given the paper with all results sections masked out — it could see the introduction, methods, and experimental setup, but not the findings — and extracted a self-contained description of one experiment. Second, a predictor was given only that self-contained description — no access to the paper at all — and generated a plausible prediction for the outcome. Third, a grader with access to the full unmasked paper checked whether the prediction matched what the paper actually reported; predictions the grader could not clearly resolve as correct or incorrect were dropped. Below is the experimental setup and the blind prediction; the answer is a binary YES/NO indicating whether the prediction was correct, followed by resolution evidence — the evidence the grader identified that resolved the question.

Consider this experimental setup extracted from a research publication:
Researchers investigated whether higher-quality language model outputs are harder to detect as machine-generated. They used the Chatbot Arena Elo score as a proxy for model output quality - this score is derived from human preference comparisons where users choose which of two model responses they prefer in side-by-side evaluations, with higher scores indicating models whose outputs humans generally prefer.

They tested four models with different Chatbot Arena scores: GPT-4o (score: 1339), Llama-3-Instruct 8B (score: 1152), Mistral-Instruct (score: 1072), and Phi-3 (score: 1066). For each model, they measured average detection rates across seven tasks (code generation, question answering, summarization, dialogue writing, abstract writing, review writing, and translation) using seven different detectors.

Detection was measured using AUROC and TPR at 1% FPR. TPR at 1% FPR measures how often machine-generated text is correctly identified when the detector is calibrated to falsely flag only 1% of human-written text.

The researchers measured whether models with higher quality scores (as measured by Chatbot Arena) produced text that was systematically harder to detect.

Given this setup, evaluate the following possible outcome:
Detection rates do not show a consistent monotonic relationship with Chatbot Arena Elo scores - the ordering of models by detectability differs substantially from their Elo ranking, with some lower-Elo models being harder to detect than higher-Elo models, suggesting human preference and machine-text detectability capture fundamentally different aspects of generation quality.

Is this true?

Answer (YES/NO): YES